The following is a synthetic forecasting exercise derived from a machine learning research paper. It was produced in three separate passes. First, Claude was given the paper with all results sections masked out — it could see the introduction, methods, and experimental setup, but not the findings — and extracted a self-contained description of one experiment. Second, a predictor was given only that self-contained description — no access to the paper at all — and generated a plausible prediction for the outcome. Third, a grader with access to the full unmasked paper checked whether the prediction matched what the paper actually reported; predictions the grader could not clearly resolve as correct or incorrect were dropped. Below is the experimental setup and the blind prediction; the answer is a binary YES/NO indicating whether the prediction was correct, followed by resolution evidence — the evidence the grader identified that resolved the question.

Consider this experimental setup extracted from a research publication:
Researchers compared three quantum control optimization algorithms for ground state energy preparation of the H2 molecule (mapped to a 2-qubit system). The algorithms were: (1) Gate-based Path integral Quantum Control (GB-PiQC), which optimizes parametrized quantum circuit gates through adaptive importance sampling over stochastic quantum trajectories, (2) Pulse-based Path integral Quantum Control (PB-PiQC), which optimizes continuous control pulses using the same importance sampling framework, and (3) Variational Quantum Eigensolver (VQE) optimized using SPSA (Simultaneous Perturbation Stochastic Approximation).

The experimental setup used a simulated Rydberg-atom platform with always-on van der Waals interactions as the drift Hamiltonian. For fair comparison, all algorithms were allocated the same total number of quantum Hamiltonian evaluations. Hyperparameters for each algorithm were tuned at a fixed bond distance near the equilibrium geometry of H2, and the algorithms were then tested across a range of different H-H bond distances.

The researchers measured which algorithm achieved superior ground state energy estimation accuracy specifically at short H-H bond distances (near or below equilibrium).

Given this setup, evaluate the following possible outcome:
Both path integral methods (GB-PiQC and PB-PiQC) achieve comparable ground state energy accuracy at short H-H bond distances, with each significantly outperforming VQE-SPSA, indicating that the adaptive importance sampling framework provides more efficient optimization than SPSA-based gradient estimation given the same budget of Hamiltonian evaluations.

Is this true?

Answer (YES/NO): NO